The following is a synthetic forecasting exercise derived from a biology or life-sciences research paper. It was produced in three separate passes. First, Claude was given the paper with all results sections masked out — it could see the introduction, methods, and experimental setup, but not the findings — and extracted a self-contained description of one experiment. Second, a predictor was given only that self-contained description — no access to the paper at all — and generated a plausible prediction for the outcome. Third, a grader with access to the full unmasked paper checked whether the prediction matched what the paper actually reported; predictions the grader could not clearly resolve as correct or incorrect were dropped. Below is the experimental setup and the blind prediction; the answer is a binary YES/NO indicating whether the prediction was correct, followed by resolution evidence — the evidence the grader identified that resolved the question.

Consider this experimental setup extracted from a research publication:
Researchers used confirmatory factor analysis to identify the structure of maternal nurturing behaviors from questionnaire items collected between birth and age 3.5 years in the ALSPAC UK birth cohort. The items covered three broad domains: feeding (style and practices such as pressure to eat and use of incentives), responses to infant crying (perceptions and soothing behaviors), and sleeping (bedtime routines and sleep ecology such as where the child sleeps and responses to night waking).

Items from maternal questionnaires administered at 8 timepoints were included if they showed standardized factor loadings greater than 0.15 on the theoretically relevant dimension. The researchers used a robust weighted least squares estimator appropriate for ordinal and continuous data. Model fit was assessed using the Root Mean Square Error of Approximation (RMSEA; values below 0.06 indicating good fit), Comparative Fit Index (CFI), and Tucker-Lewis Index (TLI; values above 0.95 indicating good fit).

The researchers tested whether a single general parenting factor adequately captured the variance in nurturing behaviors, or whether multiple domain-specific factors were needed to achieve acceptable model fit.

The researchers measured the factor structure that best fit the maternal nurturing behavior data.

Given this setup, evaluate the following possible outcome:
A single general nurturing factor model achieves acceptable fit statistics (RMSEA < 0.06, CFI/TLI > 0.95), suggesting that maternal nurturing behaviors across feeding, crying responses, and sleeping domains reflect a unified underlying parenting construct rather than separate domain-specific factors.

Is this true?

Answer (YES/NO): NO